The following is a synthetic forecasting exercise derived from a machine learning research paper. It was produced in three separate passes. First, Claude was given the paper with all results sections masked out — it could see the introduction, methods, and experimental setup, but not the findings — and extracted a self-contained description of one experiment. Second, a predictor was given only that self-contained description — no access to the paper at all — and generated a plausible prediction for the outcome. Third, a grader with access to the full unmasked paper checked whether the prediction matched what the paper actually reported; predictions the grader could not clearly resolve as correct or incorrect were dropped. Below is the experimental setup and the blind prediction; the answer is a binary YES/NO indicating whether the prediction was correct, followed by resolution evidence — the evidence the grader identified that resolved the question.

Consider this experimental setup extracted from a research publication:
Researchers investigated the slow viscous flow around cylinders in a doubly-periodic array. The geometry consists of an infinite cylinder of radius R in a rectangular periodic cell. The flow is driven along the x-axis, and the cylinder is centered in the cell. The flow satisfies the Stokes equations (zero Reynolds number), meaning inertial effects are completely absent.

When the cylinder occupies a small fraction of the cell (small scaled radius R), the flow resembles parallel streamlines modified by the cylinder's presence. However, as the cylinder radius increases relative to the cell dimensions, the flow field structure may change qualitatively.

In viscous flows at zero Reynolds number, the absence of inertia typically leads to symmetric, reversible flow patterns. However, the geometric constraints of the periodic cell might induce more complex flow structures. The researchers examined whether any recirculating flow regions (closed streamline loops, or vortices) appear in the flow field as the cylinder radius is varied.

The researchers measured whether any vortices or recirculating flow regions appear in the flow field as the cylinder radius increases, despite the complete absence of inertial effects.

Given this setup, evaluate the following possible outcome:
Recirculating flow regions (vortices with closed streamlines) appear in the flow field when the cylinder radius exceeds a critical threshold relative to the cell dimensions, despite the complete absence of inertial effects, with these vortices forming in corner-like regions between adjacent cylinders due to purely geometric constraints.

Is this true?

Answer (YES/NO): NO